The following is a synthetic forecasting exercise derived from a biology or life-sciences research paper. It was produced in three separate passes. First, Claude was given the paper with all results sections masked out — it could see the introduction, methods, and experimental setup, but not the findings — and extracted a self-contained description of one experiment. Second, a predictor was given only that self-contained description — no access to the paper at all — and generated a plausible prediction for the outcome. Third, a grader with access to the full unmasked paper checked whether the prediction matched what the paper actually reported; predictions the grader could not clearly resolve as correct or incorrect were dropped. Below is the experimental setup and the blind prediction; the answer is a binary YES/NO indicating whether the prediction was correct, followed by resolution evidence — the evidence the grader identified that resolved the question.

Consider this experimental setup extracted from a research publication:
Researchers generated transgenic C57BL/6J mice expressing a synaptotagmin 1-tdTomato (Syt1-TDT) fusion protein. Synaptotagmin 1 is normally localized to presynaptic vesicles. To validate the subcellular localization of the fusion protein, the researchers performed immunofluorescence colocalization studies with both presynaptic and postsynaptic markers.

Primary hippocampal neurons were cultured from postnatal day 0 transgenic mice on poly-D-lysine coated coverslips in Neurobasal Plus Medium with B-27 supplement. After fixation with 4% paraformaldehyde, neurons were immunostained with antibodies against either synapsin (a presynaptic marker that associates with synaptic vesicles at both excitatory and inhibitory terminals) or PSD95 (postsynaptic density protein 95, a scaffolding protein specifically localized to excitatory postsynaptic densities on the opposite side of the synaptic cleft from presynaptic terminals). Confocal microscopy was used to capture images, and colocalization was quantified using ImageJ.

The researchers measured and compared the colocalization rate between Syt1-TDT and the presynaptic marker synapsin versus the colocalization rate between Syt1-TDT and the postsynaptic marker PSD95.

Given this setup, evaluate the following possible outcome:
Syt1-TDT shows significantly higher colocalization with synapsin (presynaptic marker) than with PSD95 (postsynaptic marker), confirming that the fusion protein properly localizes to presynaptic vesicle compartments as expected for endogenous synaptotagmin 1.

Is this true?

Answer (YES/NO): NO